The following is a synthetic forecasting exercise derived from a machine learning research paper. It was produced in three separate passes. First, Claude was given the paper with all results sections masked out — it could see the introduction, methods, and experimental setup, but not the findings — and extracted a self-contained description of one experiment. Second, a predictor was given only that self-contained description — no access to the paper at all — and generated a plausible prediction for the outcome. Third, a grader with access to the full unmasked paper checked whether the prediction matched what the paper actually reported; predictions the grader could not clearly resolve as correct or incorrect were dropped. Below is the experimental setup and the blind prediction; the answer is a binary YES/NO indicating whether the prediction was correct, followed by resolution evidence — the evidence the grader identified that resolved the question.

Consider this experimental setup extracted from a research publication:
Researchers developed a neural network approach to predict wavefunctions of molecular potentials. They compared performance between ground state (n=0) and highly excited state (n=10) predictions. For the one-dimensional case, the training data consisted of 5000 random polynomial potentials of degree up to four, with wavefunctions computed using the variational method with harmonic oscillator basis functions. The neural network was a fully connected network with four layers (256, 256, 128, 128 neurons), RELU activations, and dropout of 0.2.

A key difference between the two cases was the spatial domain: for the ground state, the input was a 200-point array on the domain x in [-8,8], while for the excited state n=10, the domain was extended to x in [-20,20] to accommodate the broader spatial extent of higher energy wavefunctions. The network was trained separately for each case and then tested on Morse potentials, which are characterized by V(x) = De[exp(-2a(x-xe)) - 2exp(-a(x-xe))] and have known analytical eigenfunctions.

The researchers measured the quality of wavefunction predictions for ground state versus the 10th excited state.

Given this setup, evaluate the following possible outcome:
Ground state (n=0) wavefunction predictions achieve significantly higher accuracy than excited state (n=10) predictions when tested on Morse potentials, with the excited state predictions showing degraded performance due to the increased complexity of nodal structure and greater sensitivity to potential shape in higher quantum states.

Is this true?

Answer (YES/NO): NO